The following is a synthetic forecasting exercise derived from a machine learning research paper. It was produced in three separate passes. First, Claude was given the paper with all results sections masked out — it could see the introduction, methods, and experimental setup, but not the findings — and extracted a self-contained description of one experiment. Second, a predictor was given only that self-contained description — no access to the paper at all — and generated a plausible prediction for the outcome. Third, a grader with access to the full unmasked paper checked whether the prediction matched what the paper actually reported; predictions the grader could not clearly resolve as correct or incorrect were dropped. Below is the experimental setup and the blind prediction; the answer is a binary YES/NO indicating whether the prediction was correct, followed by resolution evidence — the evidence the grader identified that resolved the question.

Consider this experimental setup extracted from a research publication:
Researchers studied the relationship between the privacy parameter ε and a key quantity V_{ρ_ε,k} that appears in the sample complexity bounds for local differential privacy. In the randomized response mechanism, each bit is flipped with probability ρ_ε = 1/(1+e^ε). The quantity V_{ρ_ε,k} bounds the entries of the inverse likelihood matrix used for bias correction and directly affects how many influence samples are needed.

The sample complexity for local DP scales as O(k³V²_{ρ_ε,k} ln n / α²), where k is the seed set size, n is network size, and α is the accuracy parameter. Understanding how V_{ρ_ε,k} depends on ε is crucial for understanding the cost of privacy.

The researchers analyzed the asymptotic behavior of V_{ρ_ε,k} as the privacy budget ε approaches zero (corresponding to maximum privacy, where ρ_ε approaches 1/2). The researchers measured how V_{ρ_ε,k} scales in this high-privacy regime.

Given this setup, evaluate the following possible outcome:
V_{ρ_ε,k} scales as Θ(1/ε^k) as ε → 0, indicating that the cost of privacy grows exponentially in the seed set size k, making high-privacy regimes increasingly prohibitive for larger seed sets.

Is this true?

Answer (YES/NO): NO